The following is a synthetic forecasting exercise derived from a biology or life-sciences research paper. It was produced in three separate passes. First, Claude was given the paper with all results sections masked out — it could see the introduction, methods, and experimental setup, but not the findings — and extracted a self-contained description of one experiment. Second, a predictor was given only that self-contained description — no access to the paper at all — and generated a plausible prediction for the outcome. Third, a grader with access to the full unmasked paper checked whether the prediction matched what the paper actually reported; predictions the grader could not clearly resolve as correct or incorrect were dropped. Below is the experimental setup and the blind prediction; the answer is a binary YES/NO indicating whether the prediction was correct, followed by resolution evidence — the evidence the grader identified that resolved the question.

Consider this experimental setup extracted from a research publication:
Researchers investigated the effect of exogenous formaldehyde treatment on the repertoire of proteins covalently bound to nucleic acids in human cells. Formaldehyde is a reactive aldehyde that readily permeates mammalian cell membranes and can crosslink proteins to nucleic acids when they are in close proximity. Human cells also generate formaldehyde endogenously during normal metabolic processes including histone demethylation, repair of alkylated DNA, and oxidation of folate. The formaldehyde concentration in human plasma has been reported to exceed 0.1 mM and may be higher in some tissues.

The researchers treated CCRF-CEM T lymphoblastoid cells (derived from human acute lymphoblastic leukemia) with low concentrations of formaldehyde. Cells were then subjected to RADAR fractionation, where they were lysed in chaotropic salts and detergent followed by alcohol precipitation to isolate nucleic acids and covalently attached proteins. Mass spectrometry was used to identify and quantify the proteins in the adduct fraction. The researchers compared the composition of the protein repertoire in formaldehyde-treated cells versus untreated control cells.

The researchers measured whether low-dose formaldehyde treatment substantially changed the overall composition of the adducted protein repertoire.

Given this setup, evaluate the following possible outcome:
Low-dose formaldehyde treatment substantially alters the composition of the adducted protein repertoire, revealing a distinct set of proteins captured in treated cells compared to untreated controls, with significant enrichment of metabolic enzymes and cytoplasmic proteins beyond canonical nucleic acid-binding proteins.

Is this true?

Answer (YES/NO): NO